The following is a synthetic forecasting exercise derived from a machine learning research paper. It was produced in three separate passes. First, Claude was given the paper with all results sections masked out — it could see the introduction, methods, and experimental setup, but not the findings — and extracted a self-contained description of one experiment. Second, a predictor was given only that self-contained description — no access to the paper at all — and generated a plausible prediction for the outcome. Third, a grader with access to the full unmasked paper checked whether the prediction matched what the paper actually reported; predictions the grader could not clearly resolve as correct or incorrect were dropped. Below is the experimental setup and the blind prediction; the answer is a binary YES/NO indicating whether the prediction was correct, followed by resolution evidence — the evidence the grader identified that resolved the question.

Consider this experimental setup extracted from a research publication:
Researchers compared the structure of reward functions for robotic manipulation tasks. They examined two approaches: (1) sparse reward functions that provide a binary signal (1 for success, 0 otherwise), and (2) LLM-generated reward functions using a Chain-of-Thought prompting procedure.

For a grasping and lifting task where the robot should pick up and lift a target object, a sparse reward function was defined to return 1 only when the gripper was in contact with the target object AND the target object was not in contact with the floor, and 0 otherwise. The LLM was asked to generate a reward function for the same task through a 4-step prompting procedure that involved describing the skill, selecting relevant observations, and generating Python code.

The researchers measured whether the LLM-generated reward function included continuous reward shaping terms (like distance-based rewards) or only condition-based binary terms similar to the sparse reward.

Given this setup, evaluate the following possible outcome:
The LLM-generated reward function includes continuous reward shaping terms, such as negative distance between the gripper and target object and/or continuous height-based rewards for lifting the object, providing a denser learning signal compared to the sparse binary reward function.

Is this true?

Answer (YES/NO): YES